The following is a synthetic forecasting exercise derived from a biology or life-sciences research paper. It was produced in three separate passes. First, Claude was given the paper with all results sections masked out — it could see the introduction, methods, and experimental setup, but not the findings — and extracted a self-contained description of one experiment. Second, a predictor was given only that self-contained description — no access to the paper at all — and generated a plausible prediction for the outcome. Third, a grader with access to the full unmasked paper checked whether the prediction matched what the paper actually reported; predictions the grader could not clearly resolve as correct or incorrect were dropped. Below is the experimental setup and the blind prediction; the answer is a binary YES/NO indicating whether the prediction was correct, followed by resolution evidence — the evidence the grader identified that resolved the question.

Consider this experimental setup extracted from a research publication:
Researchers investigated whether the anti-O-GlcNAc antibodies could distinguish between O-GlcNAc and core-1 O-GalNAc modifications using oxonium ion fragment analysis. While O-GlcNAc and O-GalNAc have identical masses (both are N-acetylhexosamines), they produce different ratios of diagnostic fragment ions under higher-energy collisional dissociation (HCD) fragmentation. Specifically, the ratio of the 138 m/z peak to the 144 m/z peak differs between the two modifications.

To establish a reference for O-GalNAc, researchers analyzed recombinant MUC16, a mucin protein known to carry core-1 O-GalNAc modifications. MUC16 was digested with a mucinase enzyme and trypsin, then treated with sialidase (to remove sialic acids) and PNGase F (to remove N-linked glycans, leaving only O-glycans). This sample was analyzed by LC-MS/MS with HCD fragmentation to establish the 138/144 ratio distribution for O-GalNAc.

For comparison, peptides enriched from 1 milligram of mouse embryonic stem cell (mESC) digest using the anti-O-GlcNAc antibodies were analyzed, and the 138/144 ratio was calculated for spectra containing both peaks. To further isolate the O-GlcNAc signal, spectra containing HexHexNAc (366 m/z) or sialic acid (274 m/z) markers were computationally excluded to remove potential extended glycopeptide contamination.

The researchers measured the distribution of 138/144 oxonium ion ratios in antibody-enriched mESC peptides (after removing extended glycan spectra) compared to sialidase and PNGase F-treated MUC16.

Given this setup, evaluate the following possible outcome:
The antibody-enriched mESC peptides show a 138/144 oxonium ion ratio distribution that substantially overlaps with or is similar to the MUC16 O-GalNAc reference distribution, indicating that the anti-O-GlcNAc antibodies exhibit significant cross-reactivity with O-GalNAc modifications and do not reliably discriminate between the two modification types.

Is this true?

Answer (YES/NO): NO